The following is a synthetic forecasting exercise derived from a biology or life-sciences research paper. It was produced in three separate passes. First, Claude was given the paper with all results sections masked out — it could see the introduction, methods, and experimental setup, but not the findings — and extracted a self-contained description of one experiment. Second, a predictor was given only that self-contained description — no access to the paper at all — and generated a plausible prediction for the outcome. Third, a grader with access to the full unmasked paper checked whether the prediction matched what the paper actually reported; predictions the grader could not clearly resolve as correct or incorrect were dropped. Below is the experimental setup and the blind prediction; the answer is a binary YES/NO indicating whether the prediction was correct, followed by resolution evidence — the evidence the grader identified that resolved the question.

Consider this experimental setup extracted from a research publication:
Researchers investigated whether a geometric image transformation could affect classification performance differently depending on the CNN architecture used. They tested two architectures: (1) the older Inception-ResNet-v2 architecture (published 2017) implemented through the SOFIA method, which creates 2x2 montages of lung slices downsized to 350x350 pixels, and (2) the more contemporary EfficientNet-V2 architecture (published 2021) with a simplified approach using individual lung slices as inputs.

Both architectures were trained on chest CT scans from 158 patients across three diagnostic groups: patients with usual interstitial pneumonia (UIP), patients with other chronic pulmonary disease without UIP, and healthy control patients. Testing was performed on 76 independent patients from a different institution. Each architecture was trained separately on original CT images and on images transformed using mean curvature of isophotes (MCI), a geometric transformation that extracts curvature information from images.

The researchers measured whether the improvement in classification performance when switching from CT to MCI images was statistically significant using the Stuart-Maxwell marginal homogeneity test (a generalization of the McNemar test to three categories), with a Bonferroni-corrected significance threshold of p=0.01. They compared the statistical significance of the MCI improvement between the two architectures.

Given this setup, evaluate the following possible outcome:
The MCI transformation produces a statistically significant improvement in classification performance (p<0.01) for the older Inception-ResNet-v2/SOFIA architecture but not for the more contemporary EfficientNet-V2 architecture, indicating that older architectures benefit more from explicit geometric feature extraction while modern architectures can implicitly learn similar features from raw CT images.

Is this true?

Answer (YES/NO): NO